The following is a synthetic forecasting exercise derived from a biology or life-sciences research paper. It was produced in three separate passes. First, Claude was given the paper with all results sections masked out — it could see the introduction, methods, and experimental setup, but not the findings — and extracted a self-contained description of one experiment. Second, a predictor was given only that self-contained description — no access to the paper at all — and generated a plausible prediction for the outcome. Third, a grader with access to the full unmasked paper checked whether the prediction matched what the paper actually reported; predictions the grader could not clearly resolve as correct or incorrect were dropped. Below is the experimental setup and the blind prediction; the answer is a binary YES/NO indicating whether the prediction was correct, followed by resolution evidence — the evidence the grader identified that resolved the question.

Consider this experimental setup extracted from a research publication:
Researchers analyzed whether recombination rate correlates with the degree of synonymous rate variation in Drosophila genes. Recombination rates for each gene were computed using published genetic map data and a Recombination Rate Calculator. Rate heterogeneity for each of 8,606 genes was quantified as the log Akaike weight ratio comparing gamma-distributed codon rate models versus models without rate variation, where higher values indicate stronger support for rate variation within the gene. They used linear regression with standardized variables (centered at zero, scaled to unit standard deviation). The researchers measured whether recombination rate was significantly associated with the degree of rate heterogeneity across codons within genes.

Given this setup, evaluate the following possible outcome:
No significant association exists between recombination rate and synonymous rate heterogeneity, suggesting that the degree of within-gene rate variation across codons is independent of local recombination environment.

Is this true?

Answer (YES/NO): NO